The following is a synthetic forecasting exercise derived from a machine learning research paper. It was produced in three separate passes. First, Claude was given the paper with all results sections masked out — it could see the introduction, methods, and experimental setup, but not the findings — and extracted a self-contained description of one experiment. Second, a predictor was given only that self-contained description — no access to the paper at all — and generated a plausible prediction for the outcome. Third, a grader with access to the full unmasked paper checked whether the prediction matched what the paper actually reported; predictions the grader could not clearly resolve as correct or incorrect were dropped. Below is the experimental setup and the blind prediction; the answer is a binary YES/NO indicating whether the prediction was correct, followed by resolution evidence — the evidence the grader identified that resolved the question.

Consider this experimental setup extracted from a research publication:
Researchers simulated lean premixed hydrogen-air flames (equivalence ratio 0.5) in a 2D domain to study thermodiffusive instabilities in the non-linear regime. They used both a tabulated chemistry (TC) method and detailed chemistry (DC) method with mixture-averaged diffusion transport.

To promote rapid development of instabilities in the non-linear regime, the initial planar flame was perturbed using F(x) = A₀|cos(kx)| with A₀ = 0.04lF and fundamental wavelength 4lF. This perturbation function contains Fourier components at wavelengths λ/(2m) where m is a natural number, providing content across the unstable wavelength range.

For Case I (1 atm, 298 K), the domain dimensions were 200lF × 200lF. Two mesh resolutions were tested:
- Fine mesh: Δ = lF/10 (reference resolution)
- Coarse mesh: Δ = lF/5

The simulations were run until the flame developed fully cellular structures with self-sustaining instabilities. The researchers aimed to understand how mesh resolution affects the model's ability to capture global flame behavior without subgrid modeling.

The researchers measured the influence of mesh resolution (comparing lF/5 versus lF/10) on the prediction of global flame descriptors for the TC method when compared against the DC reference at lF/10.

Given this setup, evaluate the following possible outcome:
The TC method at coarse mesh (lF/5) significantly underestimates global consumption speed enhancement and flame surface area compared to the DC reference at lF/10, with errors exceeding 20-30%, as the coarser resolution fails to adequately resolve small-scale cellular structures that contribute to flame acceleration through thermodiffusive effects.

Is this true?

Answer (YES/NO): NO